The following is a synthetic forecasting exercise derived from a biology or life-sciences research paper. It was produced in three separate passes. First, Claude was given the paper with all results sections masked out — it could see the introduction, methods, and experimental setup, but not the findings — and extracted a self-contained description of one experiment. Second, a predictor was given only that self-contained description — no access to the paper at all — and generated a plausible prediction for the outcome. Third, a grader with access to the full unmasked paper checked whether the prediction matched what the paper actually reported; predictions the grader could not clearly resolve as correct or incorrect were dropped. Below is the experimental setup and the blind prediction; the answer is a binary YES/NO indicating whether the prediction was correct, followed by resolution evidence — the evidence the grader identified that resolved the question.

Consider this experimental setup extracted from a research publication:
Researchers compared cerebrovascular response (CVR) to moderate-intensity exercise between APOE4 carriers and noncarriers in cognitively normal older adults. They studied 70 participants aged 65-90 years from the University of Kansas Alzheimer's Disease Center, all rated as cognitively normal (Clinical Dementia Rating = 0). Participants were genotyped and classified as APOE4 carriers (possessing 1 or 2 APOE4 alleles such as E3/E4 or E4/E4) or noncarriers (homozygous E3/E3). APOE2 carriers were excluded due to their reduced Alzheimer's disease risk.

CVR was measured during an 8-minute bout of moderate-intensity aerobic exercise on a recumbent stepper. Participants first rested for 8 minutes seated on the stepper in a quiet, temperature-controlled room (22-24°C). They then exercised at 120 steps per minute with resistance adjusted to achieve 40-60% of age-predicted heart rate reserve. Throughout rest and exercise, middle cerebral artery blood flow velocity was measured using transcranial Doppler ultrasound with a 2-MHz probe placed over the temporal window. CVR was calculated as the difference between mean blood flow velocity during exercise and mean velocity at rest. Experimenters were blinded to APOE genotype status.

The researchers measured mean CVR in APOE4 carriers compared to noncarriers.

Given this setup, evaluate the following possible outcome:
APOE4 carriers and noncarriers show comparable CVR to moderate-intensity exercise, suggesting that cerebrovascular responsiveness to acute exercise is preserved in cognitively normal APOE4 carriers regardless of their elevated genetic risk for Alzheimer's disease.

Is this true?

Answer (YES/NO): YES